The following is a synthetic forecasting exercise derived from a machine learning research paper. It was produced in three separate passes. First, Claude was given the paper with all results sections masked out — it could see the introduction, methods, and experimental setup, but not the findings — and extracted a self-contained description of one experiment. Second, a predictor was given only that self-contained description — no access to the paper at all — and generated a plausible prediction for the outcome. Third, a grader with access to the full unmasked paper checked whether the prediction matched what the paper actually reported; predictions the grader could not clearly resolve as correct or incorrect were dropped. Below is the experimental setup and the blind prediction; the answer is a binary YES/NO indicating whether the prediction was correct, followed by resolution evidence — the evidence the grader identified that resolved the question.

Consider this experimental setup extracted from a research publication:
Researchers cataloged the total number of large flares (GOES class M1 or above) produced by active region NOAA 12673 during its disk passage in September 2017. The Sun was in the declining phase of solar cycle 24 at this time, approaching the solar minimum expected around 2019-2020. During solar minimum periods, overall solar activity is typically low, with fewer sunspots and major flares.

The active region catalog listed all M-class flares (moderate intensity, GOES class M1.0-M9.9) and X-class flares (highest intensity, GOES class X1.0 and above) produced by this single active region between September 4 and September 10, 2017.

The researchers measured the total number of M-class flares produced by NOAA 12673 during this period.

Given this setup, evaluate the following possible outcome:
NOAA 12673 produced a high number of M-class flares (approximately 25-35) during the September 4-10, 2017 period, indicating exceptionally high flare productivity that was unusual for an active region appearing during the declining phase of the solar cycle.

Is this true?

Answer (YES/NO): YES